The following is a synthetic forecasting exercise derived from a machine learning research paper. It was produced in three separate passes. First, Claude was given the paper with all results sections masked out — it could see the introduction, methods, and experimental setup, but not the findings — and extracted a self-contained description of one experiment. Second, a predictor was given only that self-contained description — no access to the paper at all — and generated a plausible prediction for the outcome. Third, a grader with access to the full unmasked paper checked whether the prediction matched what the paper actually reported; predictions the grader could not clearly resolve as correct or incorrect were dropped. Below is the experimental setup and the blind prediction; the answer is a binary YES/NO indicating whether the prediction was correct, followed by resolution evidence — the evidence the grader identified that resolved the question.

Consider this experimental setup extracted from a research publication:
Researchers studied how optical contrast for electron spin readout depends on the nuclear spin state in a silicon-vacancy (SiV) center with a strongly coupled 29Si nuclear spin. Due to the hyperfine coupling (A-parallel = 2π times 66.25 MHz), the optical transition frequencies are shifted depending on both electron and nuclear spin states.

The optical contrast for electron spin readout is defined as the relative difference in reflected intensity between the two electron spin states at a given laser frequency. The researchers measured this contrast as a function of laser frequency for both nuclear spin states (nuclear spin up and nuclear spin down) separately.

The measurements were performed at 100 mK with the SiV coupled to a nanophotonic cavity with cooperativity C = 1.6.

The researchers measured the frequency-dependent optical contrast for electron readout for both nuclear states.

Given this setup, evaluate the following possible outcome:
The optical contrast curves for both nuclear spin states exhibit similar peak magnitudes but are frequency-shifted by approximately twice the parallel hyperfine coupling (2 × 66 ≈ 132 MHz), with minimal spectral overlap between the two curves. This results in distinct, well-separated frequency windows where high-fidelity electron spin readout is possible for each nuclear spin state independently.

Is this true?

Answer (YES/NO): NO